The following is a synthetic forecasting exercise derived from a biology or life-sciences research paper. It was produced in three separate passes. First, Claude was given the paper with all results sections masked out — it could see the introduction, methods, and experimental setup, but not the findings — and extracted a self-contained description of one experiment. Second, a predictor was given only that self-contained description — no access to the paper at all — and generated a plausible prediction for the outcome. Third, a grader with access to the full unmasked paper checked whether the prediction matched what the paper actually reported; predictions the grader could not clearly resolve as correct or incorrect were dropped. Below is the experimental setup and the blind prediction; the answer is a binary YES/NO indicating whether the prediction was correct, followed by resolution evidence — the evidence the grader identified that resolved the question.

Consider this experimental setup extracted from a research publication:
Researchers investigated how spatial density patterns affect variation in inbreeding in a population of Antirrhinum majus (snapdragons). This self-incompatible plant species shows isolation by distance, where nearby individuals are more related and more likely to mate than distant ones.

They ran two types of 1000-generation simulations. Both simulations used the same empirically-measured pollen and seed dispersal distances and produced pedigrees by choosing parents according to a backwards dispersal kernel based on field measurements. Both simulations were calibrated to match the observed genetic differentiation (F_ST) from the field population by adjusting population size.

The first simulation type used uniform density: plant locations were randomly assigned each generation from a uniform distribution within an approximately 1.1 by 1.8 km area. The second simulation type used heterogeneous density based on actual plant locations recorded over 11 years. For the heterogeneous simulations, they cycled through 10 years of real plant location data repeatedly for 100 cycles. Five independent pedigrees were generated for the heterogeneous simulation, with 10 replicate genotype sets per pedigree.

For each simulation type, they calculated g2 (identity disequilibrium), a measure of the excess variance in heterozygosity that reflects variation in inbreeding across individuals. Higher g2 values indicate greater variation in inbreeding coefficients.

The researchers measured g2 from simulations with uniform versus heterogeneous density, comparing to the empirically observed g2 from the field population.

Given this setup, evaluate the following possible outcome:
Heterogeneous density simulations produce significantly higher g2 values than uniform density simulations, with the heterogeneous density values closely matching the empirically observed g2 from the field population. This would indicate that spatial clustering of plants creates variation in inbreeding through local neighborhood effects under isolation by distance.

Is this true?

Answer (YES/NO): YES